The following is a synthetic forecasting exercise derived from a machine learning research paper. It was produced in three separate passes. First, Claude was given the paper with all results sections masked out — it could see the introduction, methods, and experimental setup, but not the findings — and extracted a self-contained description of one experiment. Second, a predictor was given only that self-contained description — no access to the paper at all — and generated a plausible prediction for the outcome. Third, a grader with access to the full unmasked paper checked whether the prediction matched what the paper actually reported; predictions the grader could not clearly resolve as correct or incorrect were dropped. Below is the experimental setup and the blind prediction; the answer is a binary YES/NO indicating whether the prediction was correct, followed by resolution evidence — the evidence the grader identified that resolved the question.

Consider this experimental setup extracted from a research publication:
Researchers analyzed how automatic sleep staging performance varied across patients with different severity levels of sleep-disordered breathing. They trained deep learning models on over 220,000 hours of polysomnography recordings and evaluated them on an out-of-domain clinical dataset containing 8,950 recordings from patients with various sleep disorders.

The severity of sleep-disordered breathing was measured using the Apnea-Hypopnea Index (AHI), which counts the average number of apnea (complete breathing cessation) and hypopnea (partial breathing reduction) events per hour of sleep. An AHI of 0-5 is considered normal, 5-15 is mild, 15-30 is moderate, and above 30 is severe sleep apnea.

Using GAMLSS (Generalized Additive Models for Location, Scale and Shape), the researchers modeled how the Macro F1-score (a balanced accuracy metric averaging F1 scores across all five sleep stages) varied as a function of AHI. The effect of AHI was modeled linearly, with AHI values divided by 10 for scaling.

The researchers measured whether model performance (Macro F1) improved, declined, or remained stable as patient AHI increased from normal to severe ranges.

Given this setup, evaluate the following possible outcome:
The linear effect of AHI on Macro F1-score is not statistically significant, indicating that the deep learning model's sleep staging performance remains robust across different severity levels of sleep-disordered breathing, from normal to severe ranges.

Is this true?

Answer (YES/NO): NO